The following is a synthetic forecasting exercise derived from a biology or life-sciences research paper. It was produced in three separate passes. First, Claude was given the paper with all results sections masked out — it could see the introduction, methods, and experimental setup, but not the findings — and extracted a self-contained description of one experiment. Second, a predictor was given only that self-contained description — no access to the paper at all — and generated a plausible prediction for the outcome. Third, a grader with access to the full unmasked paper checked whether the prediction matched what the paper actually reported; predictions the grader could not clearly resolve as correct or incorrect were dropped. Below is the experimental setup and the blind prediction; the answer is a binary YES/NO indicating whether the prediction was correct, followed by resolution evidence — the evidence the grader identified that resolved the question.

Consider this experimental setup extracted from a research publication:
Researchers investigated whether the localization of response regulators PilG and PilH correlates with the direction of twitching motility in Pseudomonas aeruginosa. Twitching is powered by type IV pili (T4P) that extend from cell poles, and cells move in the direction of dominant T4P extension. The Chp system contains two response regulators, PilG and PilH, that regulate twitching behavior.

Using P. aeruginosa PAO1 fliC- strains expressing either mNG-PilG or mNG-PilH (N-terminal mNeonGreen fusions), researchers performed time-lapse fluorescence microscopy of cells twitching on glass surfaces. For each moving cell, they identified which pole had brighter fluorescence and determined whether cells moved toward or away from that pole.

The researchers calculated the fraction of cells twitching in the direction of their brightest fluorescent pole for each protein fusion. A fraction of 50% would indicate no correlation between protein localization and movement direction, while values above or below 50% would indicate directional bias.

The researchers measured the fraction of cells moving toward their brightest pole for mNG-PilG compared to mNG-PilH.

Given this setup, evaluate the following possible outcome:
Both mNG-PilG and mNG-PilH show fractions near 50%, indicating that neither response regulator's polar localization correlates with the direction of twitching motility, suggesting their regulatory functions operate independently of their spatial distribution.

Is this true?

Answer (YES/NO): NO